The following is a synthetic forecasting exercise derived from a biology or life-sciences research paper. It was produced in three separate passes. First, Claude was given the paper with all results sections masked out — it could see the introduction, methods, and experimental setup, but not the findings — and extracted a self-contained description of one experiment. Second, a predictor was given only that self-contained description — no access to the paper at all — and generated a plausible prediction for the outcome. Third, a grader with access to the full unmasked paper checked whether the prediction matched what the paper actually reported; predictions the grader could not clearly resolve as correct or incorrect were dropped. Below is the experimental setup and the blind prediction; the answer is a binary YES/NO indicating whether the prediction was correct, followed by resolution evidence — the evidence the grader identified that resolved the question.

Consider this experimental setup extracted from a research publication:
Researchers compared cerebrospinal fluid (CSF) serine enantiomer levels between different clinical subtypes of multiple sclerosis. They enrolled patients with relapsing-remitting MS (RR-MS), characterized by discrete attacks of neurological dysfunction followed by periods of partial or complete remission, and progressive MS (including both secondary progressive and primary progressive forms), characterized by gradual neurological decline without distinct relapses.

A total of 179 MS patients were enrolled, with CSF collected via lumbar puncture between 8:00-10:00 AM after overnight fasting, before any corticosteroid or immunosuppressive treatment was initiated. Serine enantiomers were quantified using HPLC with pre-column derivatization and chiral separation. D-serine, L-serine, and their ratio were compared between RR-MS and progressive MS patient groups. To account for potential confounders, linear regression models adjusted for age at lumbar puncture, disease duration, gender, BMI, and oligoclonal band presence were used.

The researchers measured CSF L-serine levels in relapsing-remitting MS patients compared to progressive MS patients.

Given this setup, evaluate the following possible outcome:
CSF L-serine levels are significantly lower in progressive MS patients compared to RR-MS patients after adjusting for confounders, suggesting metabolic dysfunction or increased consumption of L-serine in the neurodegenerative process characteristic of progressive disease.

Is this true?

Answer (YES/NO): NO